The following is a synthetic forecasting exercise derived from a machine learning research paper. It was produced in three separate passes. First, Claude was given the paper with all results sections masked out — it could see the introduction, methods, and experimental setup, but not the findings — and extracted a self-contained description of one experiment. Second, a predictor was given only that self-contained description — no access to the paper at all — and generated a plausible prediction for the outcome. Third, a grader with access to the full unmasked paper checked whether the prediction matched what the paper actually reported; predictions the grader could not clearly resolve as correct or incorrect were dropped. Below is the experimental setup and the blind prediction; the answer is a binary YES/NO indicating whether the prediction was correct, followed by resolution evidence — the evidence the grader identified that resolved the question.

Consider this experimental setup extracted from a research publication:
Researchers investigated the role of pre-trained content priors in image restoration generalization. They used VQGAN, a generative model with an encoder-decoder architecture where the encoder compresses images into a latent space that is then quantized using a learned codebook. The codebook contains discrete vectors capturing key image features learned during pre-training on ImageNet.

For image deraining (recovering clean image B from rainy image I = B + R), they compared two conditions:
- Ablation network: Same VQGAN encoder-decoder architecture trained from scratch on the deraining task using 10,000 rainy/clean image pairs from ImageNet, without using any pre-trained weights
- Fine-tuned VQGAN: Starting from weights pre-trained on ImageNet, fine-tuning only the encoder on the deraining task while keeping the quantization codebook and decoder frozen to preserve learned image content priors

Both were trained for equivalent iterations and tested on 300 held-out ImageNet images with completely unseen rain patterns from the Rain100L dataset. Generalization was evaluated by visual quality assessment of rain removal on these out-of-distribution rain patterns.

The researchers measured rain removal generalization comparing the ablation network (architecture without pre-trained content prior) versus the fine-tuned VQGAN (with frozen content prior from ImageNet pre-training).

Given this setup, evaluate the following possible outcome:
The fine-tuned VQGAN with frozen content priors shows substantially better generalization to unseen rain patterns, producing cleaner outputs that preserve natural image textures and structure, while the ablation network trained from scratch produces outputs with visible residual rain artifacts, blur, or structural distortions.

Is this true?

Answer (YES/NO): YES